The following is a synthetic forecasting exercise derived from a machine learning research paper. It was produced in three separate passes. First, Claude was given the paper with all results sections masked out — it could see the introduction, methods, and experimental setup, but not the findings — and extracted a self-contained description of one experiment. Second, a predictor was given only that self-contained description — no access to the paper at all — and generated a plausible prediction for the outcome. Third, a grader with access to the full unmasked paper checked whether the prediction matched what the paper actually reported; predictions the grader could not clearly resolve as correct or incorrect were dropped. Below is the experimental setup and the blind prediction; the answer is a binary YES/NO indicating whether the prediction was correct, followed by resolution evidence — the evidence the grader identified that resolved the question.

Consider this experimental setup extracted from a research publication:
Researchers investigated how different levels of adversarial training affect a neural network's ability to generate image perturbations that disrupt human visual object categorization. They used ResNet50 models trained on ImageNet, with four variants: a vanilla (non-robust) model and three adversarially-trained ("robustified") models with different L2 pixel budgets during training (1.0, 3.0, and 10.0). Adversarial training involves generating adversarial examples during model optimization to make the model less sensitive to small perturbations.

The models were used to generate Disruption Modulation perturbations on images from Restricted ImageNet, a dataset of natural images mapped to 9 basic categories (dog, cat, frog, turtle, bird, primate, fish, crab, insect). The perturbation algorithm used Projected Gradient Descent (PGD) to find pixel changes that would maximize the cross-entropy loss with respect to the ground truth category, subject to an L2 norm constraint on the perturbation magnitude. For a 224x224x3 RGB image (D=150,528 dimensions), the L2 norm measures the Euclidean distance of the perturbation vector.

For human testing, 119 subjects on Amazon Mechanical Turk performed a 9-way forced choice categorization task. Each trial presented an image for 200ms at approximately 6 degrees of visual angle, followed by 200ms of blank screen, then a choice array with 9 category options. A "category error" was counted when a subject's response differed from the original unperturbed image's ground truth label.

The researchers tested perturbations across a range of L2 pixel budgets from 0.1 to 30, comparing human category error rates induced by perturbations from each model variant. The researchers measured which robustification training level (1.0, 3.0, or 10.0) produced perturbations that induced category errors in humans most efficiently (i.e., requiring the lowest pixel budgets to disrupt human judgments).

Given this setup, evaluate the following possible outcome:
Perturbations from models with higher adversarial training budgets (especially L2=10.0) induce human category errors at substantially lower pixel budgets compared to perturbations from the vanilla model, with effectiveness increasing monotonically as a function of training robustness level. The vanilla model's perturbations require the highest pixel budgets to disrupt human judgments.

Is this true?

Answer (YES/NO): NO